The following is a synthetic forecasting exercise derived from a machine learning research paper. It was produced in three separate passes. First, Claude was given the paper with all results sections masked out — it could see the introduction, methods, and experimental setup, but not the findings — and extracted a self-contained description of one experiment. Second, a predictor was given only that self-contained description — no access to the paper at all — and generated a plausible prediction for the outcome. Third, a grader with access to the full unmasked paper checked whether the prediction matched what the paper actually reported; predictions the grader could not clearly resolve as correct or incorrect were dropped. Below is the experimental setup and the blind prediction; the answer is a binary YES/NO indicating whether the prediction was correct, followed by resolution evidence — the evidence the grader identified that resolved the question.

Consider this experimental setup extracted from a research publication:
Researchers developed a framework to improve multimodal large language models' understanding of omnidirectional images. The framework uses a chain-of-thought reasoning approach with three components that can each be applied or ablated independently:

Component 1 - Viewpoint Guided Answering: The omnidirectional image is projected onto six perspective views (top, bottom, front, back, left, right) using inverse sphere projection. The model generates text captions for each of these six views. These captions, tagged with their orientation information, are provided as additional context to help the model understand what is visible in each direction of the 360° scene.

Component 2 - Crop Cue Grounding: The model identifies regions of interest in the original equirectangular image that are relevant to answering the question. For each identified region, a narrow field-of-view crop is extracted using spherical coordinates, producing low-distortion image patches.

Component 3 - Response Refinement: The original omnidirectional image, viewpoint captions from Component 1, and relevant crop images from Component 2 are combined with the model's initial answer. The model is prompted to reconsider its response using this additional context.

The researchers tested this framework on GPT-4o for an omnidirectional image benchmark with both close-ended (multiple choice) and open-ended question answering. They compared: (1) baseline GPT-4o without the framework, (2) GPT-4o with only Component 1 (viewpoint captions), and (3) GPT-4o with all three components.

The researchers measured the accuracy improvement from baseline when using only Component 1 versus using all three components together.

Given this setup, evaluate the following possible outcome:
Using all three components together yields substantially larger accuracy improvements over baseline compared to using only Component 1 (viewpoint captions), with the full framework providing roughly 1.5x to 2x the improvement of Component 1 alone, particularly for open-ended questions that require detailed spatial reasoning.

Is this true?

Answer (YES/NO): NO